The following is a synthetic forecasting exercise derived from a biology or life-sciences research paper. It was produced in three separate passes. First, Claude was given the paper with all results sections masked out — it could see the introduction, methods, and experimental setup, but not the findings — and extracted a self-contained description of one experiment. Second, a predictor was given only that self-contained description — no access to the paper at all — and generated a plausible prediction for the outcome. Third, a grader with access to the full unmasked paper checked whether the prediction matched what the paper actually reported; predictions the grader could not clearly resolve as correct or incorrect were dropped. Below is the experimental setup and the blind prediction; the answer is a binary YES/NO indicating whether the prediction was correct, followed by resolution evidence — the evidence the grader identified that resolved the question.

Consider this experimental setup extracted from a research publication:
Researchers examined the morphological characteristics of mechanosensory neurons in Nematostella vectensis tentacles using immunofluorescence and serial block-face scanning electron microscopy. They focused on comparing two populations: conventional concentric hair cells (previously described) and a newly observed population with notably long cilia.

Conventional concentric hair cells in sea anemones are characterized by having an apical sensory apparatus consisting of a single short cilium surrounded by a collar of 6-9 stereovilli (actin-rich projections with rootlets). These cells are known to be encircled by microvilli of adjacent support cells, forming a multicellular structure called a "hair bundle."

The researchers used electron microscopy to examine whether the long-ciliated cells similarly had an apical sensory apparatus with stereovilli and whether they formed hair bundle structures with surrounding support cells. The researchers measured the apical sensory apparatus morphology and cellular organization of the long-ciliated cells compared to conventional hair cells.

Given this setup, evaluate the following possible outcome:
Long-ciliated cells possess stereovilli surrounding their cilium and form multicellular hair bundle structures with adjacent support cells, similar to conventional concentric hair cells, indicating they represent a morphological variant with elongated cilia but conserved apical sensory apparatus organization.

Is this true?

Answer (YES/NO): NO